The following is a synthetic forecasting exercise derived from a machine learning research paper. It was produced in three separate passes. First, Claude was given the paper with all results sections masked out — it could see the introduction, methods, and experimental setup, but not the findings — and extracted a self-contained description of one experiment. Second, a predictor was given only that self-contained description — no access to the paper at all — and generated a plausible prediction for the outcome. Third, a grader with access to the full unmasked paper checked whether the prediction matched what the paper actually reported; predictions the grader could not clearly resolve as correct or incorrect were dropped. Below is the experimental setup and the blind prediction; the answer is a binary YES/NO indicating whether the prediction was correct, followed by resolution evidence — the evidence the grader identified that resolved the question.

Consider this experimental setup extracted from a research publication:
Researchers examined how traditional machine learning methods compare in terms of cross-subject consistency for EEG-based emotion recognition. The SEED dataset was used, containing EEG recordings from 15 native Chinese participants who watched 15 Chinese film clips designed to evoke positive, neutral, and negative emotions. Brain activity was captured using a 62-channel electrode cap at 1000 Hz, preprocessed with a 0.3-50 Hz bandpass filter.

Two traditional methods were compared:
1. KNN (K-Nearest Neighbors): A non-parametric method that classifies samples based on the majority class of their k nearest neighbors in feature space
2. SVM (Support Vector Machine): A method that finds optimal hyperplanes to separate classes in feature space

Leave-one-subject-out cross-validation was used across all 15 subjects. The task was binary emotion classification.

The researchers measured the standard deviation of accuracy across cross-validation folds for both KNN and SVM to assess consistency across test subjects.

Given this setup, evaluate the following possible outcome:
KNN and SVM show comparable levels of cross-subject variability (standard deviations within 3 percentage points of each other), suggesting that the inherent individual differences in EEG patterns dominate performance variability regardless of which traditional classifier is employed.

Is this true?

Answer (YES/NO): YES